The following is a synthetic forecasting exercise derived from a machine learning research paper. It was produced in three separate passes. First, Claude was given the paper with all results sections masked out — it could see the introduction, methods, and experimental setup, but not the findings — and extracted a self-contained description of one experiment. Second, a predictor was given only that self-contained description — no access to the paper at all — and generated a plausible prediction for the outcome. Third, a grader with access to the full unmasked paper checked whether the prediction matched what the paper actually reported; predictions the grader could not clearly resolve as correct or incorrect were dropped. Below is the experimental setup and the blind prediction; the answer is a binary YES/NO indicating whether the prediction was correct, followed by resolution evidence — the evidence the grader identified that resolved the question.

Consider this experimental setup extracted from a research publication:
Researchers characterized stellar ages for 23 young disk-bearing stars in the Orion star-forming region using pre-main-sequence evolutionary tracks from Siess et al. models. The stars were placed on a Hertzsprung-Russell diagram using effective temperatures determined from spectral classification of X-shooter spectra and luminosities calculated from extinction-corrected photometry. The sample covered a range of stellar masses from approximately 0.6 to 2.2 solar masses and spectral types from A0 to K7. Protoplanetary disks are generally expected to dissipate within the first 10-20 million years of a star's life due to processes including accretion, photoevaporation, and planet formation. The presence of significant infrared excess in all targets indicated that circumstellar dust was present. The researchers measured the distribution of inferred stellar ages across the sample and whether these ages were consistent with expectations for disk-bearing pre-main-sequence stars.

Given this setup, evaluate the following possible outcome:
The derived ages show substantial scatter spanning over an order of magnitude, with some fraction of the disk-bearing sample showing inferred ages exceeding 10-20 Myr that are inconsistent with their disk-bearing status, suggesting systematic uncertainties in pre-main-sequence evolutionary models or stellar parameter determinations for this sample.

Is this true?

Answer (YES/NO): NO